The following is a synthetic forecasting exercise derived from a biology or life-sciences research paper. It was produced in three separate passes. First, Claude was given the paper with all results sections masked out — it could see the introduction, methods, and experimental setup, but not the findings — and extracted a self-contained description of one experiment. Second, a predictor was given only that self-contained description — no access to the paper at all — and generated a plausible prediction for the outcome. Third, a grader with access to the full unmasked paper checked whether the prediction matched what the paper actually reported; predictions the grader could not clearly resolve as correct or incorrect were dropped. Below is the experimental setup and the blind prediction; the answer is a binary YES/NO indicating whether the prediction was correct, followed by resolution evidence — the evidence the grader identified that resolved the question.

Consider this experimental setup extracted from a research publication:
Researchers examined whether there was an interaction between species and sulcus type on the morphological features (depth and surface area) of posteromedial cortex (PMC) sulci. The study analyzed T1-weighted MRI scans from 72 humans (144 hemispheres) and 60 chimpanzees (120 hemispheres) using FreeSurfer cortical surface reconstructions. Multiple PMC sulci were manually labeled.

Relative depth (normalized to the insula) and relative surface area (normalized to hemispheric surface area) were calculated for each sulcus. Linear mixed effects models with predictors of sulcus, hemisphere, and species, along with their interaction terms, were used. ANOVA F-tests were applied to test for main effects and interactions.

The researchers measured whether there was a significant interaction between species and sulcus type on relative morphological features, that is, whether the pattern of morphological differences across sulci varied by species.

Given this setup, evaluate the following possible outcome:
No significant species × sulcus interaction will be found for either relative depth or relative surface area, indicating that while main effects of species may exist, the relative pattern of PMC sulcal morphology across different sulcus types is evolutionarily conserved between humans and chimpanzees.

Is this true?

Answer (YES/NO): NO